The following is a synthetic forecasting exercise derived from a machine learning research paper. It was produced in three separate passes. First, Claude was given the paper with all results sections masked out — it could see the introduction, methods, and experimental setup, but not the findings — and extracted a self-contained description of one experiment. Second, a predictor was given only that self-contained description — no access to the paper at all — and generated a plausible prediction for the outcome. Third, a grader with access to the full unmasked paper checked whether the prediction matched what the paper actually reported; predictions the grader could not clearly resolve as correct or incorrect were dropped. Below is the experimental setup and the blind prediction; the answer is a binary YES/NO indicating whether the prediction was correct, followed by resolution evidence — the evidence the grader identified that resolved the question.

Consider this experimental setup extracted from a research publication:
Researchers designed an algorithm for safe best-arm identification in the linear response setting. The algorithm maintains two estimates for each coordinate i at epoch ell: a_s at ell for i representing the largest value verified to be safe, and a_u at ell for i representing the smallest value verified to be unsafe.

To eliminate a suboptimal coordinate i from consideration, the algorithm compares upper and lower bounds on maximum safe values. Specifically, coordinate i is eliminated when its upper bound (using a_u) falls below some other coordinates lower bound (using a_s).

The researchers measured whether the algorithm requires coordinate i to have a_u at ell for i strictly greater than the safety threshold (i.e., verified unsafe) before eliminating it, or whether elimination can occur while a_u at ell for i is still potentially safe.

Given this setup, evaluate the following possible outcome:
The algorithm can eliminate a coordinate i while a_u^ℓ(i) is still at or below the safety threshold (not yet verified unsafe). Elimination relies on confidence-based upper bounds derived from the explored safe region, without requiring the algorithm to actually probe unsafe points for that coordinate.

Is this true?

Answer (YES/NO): NO